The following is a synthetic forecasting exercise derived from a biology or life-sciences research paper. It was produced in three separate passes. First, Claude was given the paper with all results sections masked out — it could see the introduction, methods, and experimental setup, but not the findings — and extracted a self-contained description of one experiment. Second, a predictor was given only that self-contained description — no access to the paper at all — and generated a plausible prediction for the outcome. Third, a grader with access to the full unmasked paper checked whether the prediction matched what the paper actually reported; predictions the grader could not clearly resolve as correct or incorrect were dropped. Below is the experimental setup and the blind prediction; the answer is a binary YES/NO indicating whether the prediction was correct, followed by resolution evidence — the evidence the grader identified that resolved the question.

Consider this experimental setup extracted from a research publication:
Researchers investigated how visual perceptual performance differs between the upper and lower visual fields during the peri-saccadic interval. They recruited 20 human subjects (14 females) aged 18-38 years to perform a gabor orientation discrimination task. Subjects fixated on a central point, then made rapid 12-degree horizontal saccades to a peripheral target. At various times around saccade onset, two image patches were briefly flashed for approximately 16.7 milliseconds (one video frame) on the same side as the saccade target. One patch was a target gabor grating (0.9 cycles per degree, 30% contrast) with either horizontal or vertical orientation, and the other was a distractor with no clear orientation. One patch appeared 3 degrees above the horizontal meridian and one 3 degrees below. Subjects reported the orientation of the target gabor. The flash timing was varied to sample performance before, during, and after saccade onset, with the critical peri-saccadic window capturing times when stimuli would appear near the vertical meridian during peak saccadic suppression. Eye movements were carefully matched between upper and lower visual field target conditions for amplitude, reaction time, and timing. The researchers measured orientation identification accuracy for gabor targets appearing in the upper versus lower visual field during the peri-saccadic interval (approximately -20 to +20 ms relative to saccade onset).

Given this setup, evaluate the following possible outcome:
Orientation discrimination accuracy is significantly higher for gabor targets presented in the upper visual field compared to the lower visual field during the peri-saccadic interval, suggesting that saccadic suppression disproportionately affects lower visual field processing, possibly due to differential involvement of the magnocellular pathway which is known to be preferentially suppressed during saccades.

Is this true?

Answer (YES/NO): YES